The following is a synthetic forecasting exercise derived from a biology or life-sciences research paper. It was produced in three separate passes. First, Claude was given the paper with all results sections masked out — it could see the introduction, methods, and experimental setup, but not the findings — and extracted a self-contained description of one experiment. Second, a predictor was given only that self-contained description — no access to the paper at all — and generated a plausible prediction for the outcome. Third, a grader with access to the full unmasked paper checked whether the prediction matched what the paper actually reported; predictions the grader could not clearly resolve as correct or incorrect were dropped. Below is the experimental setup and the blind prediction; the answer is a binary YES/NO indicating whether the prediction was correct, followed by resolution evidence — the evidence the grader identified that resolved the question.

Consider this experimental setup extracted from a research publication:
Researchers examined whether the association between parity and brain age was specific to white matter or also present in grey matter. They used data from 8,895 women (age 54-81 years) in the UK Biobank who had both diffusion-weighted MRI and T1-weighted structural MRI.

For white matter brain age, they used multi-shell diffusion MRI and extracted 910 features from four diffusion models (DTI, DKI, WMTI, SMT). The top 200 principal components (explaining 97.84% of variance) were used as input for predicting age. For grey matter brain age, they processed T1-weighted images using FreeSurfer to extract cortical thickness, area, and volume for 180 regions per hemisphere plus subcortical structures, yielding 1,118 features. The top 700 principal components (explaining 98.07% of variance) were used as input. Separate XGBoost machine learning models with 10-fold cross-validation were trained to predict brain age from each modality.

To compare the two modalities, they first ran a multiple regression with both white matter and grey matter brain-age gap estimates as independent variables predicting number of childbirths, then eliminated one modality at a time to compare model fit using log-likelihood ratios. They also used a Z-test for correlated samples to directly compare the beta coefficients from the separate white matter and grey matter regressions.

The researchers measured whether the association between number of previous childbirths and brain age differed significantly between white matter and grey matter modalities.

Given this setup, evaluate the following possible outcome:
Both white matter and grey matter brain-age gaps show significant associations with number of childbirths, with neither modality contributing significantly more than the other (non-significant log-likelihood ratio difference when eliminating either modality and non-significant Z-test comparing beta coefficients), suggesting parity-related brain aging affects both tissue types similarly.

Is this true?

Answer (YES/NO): NO